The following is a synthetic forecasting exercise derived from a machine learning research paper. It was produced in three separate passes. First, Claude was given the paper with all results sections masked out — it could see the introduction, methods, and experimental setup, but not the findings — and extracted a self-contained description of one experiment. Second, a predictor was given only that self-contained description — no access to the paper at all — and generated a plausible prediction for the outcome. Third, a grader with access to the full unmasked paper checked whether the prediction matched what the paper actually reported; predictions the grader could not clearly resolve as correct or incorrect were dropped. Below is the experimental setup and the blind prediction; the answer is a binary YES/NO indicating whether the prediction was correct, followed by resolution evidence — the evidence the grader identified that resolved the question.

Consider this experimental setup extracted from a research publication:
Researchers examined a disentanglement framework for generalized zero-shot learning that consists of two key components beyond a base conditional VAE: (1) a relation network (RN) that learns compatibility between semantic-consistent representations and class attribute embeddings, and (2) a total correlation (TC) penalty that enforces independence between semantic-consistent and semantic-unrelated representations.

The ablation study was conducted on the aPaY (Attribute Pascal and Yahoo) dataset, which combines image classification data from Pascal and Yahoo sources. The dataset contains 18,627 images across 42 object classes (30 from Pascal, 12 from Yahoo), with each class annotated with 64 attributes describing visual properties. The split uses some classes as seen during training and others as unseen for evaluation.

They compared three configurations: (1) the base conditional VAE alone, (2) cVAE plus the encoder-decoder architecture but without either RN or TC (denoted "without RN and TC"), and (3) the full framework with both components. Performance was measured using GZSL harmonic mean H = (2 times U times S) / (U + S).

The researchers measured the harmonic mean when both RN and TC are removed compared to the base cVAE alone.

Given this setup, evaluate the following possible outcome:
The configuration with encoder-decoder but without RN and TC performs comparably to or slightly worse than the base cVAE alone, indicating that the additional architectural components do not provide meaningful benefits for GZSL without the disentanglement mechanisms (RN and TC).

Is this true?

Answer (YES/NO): NO